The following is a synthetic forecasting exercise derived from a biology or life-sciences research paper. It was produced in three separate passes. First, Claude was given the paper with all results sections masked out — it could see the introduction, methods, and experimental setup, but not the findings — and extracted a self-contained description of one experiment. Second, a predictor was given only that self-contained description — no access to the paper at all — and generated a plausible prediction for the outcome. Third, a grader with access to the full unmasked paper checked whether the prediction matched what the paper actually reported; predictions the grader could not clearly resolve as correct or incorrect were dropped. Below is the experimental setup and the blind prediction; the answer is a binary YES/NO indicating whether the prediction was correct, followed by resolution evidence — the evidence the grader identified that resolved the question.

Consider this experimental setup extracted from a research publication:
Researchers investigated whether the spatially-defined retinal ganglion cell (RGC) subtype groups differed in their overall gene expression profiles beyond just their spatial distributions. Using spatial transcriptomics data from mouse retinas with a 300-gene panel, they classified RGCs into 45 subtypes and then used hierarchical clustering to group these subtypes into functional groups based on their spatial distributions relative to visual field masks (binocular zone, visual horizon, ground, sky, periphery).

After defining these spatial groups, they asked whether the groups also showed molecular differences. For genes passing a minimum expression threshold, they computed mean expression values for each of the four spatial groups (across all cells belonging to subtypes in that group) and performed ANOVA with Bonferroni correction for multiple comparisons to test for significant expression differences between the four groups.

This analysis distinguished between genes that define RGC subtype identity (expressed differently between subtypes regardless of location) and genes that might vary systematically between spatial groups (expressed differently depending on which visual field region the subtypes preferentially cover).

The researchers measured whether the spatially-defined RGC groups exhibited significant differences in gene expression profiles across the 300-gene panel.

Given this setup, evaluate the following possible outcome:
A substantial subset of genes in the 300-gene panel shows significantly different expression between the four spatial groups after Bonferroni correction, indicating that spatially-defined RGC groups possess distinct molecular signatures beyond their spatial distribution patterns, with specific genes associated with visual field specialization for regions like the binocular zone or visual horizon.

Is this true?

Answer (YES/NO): NO